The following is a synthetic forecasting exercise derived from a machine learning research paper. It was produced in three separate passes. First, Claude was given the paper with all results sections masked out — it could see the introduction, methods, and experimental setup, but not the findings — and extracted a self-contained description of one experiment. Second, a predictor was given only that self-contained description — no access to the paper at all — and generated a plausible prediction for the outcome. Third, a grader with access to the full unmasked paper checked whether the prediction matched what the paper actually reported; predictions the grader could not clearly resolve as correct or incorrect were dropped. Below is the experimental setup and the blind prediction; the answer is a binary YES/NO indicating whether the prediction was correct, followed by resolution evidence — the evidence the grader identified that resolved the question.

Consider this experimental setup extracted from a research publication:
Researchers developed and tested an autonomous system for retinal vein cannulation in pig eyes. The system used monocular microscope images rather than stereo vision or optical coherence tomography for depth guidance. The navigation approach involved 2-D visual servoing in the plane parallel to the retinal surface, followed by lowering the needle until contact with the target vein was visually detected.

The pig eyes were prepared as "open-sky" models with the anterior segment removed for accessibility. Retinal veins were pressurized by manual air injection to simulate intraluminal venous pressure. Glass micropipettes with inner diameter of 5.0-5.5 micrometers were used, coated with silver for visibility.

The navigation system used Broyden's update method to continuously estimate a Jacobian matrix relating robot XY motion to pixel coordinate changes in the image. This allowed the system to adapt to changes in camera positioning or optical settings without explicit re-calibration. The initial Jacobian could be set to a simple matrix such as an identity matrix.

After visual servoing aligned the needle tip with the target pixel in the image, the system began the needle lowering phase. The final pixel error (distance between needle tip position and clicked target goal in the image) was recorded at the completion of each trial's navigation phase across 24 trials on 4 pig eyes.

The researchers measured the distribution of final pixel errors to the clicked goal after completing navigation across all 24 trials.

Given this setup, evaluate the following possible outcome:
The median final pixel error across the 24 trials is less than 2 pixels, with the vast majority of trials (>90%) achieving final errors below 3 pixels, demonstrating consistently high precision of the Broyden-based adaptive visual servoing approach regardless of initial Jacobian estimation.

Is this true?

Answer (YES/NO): YES